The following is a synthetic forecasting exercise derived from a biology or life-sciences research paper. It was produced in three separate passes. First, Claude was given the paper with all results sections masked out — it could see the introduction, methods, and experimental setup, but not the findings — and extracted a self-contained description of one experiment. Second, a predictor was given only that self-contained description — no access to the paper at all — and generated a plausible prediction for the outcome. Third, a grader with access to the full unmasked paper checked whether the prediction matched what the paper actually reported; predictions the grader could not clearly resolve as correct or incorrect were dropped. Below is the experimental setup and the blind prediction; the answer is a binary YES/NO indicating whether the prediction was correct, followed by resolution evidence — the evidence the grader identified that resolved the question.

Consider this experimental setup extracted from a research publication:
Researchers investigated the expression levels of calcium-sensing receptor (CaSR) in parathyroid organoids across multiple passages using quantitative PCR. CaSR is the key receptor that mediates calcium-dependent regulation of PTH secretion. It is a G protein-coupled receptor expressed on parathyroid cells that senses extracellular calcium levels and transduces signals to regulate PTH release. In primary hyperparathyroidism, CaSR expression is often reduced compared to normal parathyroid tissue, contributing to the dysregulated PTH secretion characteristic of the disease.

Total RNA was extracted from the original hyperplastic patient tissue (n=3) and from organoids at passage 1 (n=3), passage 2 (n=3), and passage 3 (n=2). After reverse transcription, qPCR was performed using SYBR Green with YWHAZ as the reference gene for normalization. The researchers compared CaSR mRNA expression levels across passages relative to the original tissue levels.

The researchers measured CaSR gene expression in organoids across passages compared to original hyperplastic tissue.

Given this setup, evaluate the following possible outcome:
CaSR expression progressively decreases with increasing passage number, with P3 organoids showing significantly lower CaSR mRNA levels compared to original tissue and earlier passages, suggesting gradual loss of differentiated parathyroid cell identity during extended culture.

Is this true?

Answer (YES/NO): NO